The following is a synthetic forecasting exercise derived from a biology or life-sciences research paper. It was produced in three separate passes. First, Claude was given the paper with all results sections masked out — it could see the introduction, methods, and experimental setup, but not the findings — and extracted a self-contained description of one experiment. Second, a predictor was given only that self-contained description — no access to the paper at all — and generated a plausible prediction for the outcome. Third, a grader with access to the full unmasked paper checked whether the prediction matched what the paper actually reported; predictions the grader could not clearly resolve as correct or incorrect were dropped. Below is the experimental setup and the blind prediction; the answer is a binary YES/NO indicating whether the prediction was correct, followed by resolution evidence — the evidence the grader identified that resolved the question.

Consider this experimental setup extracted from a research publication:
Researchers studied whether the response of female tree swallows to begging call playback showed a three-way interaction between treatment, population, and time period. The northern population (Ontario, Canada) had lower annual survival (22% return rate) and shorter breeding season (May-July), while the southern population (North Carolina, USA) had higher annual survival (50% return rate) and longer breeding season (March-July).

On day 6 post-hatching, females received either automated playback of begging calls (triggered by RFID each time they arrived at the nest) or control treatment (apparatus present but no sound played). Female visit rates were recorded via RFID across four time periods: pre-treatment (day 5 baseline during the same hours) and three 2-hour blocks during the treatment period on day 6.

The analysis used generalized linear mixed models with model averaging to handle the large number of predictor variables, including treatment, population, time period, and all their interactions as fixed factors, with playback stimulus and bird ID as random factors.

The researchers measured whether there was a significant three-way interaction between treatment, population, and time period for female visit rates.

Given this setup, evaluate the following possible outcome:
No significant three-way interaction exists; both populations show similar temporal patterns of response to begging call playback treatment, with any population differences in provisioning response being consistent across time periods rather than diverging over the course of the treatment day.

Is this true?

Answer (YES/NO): YES